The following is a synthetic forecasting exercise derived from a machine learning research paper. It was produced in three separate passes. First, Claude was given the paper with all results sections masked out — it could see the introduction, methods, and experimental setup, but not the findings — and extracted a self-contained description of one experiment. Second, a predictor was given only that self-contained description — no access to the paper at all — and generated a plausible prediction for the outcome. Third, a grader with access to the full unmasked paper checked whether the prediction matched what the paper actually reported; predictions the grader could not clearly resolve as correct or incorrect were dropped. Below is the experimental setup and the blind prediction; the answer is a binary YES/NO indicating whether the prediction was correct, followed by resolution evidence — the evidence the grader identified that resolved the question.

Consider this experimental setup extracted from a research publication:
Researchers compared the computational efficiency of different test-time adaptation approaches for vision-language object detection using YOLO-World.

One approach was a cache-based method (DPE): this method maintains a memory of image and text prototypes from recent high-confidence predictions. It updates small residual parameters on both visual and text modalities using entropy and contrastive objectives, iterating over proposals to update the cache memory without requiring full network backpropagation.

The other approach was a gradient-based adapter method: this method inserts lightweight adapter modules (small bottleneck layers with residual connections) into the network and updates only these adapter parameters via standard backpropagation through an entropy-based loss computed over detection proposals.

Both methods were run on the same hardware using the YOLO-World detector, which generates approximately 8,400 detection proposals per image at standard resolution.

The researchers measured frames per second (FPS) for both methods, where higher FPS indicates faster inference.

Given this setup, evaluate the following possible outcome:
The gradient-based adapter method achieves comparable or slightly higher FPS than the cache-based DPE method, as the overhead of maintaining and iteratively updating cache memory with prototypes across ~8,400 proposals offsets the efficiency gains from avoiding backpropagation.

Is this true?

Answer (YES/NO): NO